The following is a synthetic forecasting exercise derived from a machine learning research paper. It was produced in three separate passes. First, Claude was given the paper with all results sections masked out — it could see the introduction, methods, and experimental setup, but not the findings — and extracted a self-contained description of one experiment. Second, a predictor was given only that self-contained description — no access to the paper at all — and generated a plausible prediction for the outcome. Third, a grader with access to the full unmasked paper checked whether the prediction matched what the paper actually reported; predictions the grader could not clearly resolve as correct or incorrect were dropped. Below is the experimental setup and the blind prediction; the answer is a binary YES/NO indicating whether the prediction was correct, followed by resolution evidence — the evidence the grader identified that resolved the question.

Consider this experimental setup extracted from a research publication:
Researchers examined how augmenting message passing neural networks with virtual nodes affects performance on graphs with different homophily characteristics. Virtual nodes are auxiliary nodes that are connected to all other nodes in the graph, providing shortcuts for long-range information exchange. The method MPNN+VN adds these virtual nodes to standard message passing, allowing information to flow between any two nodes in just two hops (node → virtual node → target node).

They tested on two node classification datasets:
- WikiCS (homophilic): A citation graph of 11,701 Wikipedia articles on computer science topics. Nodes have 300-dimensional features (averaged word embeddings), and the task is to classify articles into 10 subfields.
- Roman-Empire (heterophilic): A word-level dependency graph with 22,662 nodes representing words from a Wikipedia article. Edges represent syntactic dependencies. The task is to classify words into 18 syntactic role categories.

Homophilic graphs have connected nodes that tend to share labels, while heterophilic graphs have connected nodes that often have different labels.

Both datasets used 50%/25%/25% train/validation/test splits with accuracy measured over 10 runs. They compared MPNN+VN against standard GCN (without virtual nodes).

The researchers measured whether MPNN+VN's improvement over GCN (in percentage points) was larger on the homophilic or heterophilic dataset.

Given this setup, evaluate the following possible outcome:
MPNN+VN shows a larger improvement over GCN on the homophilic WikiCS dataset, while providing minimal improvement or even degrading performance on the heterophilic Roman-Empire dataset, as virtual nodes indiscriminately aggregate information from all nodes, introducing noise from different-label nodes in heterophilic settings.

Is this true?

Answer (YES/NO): NO